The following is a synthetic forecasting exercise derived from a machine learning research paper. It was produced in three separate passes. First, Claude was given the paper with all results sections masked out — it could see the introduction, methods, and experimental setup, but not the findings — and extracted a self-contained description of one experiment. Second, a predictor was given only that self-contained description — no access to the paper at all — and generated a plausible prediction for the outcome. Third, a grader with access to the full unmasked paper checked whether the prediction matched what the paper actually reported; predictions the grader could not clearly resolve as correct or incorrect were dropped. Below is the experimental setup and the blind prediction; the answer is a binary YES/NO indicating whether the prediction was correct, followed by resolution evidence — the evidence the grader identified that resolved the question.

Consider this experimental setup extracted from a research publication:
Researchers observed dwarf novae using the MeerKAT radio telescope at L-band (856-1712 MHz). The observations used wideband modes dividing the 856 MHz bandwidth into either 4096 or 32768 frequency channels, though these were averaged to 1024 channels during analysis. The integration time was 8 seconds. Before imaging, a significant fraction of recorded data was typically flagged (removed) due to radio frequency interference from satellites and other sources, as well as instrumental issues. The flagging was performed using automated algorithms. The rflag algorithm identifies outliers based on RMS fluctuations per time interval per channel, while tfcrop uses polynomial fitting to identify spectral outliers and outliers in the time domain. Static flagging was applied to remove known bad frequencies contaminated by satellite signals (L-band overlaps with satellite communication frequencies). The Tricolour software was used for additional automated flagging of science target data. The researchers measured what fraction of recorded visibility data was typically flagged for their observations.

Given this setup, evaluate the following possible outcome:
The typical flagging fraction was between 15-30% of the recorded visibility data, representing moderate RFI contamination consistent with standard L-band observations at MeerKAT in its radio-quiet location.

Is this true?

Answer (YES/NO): NO